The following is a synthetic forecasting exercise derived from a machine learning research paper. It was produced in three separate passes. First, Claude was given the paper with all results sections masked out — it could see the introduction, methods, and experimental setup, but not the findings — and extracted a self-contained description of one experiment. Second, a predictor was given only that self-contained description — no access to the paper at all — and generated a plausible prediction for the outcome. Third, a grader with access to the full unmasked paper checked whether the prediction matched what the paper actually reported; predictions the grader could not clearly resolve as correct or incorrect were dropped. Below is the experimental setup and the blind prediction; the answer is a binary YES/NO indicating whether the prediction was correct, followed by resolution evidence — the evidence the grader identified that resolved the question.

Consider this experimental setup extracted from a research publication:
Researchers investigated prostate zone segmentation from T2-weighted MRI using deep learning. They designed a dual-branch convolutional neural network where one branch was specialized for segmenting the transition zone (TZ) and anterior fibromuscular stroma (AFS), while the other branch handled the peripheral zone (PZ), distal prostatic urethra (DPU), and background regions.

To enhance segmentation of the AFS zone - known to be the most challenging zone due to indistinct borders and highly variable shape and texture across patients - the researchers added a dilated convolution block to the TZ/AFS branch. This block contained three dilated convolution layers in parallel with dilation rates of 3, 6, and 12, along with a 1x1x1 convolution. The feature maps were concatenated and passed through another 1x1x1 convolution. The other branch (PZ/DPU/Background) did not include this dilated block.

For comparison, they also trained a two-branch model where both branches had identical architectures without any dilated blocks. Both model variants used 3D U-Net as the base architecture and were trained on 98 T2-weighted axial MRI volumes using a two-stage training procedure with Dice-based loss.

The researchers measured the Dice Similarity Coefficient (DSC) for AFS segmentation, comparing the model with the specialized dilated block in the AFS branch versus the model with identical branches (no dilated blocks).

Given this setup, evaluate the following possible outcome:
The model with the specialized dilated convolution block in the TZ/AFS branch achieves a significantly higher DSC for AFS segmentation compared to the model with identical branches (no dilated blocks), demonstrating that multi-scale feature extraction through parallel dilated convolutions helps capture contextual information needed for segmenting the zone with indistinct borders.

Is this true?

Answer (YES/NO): NO